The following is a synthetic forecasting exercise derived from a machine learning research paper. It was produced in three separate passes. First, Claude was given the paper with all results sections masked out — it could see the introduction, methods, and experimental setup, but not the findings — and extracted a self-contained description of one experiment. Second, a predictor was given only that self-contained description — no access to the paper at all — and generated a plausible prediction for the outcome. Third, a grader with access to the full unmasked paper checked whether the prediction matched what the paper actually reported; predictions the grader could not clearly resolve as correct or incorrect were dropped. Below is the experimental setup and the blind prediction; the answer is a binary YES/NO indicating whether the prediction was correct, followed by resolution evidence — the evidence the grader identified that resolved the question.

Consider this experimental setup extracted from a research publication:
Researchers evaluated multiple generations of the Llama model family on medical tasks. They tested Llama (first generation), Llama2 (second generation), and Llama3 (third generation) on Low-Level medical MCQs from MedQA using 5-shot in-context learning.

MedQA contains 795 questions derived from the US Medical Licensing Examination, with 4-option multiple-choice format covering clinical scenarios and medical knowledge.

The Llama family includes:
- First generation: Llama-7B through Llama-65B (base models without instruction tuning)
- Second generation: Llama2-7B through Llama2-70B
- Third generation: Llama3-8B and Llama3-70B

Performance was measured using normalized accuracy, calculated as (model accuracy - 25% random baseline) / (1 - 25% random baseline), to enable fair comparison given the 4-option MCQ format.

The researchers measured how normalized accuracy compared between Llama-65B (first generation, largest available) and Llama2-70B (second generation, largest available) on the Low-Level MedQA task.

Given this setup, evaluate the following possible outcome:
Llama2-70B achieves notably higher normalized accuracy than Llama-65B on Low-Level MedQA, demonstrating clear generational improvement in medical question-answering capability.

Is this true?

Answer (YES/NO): YES